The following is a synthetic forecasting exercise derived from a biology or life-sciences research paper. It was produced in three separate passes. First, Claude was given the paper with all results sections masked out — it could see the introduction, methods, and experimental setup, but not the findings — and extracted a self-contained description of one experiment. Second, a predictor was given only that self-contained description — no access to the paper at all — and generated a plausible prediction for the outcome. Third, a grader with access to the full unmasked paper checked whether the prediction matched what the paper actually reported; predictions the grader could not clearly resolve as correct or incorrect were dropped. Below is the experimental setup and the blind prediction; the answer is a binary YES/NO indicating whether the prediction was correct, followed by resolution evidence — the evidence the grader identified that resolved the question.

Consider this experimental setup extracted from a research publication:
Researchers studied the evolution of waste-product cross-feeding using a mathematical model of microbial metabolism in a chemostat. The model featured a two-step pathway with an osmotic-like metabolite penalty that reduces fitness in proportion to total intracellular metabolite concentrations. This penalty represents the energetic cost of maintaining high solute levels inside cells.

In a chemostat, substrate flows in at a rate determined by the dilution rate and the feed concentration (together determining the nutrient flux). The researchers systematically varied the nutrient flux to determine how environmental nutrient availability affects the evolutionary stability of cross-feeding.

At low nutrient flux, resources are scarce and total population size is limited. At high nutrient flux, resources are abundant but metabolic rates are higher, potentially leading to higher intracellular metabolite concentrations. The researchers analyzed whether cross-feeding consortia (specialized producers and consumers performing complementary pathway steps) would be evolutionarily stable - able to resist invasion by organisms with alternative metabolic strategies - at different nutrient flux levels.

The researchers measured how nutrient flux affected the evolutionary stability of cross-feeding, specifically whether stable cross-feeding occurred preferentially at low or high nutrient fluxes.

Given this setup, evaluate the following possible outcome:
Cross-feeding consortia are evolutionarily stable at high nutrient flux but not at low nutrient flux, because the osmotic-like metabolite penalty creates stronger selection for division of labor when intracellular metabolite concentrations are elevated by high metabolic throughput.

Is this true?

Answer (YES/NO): YES